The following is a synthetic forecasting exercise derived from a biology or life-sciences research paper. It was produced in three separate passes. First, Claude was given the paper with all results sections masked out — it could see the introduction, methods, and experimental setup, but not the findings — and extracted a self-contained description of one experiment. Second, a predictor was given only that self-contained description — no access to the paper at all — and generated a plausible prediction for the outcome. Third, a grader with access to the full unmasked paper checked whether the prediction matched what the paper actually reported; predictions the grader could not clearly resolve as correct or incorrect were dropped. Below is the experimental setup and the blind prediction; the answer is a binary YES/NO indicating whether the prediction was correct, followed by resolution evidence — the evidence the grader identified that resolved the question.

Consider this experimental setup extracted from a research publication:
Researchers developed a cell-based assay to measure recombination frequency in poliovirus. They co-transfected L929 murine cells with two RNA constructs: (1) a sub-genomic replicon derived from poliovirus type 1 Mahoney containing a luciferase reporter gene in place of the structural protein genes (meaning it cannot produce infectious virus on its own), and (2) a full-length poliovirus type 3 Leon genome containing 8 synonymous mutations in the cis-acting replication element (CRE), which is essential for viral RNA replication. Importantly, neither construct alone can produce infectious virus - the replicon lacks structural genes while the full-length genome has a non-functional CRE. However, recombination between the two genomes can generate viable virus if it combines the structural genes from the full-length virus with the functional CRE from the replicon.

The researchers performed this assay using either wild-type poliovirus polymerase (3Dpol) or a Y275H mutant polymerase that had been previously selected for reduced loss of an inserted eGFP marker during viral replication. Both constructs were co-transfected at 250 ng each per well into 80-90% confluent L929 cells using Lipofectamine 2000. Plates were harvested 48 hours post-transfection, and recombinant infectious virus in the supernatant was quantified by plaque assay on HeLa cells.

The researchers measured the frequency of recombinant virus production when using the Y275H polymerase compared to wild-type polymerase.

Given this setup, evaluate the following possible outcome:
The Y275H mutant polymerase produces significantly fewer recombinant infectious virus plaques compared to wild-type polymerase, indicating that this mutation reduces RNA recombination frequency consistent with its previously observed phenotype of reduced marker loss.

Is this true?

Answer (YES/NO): YES